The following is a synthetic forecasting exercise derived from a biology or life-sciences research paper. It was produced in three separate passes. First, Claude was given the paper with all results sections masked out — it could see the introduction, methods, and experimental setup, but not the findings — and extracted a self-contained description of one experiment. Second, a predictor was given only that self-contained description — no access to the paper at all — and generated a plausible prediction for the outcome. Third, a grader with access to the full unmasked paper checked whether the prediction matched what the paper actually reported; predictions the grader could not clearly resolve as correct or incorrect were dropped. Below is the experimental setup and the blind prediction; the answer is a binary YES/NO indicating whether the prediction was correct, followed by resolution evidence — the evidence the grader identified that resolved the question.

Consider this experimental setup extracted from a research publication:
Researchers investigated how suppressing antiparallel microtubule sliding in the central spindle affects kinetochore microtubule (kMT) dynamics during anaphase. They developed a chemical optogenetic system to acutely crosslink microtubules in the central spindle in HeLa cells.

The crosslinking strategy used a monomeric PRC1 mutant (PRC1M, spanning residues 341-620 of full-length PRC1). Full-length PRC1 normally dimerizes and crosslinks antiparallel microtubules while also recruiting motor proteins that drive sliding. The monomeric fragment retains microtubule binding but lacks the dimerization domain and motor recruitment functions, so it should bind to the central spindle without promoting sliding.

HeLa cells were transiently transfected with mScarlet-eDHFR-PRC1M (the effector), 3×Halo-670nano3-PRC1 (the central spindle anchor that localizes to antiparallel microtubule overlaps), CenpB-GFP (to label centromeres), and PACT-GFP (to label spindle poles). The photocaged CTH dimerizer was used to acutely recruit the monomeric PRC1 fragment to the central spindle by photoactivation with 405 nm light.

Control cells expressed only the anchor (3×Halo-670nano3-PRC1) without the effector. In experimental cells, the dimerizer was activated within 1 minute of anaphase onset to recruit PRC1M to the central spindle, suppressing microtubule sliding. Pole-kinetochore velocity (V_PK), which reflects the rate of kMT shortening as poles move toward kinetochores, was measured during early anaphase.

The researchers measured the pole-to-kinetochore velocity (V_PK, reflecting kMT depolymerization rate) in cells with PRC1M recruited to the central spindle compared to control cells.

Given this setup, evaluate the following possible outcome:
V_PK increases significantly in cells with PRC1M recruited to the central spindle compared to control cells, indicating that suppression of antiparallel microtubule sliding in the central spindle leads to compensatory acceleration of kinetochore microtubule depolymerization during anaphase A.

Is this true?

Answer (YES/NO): NO